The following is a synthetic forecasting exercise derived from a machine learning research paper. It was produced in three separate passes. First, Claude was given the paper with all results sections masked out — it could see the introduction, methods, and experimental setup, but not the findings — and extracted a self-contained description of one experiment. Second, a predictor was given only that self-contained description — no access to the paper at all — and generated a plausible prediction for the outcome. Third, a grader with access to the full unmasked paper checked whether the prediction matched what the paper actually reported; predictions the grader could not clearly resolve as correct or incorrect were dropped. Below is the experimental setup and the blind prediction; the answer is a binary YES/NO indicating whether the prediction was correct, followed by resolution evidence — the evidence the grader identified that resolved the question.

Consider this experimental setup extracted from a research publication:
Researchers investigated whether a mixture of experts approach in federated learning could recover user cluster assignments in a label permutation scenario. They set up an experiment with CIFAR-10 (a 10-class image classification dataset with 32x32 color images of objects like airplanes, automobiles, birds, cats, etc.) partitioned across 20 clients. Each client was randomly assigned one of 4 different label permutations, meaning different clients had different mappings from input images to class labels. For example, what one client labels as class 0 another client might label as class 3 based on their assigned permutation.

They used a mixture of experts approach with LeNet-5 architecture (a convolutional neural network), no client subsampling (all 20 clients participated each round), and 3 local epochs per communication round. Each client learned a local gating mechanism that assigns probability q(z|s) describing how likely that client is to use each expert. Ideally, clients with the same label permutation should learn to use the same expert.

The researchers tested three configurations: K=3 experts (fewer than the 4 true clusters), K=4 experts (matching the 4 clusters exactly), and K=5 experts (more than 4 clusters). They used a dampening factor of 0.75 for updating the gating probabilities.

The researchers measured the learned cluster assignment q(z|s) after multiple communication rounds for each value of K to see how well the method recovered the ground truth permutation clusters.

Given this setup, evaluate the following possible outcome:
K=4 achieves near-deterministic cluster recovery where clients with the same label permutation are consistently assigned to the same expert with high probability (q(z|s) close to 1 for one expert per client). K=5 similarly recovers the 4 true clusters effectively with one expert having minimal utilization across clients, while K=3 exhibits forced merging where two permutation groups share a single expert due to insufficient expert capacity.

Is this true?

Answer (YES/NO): NO